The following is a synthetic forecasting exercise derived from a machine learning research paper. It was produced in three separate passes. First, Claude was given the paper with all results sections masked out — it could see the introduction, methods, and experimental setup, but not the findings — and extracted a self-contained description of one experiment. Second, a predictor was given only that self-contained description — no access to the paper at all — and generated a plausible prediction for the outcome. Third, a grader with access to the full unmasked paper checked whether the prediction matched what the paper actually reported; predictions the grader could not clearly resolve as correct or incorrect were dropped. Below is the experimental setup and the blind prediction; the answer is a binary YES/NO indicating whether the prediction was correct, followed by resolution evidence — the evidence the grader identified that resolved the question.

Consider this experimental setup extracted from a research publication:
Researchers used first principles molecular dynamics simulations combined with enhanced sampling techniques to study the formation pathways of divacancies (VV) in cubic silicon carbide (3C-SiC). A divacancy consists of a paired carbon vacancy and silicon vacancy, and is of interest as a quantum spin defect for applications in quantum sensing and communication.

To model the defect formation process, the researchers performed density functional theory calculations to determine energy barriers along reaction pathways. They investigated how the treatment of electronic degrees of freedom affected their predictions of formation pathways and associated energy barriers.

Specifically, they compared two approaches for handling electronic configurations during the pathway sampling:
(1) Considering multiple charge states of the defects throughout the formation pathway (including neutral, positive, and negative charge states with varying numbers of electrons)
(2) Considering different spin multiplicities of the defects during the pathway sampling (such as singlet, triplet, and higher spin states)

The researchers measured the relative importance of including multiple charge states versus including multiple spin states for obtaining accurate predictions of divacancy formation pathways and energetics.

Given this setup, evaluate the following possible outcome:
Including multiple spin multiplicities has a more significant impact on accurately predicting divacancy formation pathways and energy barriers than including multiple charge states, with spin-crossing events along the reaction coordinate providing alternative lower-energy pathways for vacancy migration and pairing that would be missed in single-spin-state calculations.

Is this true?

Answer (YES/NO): NO